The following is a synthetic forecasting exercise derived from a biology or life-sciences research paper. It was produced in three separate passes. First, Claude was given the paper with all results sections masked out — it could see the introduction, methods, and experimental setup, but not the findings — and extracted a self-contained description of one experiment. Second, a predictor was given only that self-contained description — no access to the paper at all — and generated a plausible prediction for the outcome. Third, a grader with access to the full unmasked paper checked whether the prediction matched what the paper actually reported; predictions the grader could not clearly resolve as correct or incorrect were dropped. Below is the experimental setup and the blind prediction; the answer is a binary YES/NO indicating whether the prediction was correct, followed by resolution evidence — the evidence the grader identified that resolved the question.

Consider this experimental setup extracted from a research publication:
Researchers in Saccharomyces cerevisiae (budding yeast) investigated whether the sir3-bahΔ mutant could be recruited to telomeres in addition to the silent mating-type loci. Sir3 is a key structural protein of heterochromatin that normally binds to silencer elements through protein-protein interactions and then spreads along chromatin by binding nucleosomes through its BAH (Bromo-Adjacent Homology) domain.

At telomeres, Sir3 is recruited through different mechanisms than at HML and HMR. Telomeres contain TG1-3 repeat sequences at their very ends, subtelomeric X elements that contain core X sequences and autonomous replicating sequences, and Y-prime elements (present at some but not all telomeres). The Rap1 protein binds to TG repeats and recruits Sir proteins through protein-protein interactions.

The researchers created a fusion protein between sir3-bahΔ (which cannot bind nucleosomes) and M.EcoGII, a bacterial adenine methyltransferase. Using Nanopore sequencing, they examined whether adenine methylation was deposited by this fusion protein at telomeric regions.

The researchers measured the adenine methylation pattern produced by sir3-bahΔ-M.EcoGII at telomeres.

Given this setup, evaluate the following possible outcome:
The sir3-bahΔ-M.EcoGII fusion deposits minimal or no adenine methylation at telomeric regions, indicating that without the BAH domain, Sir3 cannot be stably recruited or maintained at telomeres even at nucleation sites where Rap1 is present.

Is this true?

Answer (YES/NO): NO